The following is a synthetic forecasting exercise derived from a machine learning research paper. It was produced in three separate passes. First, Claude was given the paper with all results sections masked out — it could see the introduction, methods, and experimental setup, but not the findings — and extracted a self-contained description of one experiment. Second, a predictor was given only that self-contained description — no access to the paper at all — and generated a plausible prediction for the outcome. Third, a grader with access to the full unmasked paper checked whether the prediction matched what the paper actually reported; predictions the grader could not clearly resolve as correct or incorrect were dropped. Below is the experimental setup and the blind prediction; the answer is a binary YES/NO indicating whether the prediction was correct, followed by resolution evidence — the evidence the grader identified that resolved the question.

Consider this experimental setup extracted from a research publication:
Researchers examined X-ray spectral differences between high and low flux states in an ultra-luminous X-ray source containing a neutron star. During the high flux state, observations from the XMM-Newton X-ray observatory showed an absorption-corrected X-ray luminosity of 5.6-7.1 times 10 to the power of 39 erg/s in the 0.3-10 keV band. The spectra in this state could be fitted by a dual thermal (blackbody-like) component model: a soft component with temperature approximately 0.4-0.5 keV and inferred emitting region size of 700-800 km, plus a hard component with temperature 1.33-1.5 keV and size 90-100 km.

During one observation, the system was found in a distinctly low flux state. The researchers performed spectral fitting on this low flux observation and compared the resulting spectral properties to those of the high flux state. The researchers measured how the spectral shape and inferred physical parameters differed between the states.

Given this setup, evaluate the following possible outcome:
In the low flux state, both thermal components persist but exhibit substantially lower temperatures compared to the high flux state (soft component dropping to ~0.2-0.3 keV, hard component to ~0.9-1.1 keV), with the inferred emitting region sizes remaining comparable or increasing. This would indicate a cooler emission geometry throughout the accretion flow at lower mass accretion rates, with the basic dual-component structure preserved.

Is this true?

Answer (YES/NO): NO